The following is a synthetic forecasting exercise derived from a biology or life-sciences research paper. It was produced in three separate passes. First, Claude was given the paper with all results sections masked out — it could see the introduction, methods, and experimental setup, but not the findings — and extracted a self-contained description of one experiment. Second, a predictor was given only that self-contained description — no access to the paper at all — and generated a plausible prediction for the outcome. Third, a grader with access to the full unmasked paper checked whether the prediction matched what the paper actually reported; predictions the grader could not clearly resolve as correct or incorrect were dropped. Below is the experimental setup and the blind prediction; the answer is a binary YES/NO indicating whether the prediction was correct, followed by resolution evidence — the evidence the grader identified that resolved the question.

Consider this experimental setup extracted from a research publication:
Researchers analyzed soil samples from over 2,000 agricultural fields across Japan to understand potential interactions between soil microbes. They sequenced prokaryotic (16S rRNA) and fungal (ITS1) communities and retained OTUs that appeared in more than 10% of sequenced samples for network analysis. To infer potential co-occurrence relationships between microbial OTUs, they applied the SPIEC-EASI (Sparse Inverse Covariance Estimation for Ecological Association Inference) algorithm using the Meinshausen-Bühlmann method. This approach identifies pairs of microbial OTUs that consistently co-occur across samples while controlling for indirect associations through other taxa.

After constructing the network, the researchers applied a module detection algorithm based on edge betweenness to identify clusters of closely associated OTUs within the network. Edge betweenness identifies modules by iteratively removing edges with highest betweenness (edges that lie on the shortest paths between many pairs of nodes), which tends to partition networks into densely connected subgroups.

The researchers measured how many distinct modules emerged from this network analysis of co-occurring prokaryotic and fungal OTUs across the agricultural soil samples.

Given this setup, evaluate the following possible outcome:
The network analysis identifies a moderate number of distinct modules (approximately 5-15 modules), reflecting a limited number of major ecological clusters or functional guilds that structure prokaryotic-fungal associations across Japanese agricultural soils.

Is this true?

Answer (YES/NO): YES